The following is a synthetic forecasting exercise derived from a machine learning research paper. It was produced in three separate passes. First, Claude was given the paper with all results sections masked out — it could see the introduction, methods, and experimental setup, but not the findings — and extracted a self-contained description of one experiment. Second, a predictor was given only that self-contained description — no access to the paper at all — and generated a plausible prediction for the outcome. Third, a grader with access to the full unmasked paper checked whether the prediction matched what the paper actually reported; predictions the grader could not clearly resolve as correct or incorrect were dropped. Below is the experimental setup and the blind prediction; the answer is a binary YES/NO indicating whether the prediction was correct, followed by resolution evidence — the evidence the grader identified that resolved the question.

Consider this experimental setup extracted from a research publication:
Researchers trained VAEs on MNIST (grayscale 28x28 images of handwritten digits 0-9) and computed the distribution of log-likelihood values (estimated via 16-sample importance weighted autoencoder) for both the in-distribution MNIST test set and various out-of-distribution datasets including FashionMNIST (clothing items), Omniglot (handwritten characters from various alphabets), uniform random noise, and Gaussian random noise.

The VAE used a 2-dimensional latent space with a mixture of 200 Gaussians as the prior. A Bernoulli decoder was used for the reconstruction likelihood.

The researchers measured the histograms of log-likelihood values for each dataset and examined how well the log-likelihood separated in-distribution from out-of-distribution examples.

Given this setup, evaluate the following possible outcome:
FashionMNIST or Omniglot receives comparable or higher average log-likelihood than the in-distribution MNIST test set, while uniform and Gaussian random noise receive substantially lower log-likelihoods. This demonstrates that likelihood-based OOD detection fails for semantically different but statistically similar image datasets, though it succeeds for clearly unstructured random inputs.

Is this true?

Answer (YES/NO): NO